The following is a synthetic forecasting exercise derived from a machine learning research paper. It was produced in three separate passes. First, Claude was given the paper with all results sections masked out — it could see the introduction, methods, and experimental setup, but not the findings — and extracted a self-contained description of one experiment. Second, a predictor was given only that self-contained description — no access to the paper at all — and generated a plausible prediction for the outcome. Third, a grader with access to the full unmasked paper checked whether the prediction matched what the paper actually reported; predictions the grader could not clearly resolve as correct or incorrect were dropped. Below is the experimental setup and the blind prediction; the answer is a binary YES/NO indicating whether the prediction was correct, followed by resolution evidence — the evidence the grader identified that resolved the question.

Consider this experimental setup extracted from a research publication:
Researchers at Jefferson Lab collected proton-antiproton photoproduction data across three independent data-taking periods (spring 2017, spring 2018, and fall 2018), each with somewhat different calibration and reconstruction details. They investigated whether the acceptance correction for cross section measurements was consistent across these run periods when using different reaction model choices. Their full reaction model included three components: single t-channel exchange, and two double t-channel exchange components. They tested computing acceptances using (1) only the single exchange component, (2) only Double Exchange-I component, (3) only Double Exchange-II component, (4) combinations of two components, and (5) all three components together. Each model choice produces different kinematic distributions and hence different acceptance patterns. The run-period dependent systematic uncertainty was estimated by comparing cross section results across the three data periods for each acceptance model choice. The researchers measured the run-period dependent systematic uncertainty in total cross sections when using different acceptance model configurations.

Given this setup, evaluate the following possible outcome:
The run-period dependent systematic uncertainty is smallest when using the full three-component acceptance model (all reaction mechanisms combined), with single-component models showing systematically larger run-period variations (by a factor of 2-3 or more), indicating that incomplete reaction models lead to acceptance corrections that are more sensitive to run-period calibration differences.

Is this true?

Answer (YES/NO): YES